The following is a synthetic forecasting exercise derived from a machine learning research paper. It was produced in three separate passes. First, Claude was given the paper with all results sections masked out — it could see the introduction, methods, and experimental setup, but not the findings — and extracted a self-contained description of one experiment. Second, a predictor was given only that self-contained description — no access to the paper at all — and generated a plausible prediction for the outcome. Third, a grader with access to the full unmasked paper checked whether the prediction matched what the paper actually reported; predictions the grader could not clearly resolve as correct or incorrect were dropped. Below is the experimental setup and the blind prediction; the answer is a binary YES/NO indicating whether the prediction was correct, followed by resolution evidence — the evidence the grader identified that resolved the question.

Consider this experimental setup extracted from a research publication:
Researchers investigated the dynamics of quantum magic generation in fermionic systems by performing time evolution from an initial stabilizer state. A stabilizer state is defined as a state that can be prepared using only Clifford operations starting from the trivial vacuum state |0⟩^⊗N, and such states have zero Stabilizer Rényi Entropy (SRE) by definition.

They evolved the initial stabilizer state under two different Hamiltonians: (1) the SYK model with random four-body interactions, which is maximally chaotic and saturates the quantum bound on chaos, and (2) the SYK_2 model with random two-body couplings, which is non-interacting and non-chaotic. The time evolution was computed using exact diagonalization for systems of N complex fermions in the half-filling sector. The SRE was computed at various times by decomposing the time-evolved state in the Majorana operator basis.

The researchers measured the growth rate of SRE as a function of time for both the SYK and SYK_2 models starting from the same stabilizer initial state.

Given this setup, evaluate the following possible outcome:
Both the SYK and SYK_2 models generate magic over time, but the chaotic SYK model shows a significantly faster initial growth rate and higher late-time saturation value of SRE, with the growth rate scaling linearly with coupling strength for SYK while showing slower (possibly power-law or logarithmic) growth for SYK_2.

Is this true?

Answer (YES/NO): NO